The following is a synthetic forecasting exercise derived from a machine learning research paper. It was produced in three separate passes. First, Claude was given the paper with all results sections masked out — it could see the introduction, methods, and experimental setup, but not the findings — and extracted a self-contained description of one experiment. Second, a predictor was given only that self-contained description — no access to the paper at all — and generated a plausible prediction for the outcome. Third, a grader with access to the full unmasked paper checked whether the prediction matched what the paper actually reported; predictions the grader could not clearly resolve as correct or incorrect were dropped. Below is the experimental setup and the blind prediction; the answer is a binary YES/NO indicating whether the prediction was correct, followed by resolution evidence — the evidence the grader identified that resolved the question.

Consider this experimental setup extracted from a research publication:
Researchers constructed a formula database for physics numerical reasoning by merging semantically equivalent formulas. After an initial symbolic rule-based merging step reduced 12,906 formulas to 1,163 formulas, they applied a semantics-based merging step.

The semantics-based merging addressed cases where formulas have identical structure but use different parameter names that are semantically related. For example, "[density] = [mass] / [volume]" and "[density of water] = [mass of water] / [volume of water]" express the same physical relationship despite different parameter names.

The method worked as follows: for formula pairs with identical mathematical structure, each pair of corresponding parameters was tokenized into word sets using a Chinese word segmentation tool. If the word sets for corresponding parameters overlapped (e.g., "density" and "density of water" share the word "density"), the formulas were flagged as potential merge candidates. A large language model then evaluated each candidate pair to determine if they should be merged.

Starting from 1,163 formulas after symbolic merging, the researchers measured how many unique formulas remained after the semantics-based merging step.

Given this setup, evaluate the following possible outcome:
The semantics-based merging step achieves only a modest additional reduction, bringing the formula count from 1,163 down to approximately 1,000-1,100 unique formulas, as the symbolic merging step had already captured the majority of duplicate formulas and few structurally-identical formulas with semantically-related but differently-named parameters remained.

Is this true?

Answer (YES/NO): NO